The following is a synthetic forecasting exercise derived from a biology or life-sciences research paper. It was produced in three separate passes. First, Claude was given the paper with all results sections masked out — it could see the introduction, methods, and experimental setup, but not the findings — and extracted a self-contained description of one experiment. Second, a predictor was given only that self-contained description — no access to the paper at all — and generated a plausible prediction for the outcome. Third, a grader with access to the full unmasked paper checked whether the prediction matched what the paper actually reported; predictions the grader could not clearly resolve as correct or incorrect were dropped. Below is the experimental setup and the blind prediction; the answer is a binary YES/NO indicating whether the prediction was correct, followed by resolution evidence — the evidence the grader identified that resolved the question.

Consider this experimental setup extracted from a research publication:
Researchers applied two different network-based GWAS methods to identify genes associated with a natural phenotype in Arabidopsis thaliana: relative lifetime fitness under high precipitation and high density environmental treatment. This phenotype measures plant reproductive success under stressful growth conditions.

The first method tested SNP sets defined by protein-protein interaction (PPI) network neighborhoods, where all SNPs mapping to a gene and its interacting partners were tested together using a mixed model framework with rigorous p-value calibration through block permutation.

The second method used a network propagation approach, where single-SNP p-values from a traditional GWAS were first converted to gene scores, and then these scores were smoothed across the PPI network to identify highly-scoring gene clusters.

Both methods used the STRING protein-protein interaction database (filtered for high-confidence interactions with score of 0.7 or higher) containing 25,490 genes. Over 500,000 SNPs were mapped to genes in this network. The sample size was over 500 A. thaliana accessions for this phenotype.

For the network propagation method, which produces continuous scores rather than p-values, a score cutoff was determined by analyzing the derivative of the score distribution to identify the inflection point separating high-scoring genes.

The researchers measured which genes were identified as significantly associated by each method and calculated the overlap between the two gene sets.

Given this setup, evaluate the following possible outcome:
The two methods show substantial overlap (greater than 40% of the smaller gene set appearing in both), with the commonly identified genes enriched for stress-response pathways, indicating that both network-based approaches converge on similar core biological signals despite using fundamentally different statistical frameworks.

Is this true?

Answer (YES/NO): NO